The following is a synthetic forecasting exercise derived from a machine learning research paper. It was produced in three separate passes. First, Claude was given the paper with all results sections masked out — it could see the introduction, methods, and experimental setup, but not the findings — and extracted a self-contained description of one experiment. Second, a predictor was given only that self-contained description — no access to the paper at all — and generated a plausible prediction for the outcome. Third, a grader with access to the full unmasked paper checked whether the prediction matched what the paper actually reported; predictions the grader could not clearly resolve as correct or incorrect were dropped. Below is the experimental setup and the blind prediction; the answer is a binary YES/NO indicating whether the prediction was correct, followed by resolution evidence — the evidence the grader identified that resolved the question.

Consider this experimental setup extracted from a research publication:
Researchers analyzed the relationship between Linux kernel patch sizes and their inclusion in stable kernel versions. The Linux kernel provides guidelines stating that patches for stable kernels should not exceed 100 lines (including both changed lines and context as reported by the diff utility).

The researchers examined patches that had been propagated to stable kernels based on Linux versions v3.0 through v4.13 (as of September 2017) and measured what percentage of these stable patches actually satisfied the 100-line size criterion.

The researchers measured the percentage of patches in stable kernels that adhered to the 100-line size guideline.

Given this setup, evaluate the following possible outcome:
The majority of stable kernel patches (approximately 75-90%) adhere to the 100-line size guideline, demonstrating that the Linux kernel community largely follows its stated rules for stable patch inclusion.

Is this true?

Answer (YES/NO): NO